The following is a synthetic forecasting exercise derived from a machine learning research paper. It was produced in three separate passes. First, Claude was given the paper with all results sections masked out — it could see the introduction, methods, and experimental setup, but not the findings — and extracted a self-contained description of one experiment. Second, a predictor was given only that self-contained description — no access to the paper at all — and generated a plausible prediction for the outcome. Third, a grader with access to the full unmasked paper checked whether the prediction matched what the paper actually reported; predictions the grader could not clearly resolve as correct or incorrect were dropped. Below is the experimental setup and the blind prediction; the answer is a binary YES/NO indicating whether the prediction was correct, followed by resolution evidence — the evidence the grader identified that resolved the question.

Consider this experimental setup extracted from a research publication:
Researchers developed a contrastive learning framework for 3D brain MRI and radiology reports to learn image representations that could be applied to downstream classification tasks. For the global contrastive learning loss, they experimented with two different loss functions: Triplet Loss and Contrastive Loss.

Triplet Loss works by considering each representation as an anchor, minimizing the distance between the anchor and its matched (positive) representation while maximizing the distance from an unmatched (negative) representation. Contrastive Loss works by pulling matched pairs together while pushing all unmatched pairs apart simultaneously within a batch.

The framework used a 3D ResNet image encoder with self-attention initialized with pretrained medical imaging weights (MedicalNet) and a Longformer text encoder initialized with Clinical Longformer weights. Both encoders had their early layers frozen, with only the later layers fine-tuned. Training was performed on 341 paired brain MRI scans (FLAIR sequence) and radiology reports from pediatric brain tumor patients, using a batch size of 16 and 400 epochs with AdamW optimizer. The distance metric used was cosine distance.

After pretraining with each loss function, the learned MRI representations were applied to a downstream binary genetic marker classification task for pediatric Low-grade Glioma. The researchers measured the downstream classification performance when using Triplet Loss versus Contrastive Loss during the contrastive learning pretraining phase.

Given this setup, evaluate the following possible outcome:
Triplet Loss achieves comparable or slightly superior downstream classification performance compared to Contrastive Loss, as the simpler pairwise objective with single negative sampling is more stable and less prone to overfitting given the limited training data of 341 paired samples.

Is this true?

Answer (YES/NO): YES